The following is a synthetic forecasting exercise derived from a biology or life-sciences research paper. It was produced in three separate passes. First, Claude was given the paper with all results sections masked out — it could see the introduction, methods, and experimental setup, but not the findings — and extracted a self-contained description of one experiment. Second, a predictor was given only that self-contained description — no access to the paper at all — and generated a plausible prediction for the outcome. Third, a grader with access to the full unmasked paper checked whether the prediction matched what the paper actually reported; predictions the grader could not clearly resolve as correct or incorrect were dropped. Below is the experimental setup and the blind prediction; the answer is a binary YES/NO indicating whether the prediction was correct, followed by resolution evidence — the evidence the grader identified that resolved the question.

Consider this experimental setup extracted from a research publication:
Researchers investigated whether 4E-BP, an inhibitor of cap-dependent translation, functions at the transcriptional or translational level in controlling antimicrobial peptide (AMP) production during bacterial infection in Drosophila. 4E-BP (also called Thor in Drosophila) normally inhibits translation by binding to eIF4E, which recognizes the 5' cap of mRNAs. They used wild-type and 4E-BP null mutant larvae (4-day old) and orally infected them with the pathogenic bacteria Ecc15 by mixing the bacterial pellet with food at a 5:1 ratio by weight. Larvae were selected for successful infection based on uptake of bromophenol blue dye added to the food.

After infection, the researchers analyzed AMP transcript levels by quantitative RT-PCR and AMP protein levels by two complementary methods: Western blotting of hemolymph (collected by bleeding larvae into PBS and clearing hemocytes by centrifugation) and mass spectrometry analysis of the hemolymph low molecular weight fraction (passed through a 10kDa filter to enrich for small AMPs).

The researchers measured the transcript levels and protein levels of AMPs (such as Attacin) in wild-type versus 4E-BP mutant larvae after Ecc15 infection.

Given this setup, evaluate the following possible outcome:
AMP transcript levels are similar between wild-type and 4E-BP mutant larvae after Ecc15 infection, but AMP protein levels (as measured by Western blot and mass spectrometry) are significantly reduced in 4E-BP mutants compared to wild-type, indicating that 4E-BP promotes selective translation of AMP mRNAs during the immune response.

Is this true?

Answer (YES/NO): YES